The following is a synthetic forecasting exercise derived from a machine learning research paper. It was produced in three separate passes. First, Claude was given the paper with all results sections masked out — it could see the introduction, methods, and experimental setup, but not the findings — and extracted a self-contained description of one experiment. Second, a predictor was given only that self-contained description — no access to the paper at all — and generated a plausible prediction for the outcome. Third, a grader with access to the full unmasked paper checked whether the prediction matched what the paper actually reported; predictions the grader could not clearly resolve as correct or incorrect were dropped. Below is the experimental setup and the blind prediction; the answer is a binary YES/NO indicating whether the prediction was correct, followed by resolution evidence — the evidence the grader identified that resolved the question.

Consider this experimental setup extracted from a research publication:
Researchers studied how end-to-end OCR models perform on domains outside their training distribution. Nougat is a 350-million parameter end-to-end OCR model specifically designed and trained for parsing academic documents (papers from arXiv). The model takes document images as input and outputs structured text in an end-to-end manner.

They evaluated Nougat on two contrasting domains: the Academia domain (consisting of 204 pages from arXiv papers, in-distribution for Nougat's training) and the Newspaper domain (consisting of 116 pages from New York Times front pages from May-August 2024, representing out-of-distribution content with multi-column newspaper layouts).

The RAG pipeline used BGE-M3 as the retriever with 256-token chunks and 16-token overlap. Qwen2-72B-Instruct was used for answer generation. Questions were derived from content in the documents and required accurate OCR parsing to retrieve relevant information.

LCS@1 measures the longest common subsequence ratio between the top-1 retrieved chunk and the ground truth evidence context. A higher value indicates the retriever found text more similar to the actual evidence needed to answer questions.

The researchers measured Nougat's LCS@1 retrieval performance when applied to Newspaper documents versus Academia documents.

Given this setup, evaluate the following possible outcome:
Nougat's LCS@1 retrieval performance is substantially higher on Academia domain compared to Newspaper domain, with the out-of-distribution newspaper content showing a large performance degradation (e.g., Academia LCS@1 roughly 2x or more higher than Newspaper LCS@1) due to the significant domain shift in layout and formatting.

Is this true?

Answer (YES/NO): YES